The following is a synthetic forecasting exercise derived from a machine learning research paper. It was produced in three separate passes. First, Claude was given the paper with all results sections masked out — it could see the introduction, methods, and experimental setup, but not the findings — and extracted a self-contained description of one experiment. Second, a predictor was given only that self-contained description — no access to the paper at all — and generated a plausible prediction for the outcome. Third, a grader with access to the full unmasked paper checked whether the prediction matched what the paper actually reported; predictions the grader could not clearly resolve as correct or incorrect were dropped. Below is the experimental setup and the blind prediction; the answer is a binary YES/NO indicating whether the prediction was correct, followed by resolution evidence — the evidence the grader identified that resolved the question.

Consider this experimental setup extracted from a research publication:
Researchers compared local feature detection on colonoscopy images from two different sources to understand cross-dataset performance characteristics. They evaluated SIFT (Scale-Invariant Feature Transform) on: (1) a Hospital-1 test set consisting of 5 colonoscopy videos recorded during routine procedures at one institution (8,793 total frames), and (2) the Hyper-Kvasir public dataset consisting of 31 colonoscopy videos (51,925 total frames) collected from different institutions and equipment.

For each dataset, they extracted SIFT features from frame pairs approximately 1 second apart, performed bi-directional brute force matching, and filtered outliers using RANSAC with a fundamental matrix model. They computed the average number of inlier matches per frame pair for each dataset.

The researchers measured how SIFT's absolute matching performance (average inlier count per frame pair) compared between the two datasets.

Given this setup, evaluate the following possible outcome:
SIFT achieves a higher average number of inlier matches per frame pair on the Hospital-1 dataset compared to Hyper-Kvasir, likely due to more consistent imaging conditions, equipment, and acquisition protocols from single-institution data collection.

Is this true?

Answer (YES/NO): YES